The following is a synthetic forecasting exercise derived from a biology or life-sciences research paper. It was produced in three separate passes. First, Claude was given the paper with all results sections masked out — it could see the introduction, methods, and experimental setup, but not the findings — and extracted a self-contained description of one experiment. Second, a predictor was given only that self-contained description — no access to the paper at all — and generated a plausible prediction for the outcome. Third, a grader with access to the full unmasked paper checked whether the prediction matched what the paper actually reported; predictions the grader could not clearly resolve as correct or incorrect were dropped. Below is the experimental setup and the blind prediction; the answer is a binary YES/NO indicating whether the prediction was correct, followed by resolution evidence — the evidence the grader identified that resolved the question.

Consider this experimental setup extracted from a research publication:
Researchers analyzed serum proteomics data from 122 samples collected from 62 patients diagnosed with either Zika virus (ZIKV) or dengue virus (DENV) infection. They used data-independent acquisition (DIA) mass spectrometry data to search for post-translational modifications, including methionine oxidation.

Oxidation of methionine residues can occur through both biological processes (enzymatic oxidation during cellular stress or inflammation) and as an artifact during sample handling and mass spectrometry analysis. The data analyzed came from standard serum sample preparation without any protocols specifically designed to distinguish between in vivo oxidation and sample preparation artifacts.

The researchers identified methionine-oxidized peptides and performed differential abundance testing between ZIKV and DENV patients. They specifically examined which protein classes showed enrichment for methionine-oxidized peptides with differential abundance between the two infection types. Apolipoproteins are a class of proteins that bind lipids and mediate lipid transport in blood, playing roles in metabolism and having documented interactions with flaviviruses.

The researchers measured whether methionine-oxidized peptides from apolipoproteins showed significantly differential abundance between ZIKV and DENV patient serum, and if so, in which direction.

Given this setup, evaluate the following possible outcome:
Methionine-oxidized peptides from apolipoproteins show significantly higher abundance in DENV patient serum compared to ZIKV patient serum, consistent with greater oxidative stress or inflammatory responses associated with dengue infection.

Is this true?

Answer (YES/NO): NO